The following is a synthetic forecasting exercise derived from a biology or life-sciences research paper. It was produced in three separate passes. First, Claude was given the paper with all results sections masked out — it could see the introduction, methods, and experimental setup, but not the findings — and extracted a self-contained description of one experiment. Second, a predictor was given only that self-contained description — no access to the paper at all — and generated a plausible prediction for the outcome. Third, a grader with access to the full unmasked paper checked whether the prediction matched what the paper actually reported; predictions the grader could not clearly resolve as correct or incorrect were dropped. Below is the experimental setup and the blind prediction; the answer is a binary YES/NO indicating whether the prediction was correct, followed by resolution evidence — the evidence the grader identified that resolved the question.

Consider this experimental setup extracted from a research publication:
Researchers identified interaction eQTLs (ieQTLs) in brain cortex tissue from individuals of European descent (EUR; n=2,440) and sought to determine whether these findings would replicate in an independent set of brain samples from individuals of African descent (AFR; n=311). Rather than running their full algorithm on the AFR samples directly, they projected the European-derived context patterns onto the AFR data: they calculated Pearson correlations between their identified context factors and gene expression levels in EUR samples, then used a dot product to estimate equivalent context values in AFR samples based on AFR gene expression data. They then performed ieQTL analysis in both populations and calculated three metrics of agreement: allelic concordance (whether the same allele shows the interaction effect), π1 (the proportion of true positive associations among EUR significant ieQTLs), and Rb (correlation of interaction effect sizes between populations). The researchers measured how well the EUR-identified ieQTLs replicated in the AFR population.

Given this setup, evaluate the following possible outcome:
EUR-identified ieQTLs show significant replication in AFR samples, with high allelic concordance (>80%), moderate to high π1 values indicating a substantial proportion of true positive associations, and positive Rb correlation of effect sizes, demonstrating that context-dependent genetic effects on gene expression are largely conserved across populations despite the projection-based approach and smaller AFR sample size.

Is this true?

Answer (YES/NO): NO